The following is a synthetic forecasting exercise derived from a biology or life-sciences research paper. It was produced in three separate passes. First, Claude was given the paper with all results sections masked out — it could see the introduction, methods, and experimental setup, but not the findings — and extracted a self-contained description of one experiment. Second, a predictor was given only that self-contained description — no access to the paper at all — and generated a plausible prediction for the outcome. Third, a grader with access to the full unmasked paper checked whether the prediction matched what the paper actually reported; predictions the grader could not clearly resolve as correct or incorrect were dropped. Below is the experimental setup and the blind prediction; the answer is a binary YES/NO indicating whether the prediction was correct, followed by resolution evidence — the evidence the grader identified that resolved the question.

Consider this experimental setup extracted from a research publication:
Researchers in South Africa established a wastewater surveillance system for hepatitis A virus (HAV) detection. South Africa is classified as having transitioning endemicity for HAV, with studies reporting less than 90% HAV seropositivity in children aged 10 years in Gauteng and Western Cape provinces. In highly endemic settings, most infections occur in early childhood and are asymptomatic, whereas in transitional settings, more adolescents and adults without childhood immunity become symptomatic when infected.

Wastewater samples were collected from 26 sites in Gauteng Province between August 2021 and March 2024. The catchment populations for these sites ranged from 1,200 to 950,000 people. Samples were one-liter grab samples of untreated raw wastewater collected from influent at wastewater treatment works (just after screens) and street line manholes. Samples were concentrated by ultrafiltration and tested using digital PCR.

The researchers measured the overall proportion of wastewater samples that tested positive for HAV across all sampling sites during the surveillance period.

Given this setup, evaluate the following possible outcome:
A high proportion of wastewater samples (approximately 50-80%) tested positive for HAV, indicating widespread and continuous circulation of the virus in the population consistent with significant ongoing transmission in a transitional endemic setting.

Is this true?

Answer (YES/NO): NO